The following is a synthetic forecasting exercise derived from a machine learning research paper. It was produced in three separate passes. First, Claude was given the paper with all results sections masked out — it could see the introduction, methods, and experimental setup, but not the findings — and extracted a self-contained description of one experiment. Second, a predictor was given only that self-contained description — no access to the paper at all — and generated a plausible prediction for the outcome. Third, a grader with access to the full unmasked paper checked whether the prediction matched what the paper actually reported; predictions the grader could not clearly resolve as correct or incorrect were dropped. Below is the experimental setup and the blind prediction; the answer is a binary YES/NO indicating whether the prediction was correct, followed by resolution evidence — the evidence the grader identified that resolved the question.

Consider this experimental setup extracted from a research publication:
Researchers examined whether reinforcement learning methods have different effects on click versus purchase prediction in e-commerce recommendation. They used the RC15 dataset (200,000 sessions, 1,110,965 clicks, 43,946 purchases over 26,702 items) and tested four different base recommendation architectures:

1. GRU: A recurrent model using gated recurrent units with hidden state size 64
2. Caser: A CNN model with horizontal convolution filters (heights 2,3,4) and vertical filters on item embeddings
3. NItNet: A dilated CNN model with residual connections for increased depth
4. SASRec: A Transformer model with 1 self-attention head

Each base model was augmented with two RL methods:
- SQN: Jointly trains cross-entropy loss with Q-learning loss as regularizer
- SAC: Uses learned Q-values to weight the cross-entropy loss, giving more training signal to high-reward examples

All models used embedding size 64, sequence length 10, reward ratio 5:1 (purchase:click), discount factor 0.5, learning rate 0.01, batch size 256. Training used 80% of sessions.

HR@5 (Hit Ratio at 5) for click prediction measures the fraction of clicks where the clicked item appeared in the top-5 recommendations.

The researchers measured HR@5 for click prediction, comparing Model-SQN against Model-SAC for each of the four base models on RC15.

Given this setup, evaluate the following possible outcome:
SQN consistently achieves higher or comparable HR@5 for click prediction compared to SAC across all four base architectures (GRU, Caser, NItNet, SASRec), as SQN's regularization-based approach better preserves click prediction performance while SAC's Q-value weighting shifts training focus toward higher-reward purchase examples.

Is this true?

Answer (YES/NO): YES